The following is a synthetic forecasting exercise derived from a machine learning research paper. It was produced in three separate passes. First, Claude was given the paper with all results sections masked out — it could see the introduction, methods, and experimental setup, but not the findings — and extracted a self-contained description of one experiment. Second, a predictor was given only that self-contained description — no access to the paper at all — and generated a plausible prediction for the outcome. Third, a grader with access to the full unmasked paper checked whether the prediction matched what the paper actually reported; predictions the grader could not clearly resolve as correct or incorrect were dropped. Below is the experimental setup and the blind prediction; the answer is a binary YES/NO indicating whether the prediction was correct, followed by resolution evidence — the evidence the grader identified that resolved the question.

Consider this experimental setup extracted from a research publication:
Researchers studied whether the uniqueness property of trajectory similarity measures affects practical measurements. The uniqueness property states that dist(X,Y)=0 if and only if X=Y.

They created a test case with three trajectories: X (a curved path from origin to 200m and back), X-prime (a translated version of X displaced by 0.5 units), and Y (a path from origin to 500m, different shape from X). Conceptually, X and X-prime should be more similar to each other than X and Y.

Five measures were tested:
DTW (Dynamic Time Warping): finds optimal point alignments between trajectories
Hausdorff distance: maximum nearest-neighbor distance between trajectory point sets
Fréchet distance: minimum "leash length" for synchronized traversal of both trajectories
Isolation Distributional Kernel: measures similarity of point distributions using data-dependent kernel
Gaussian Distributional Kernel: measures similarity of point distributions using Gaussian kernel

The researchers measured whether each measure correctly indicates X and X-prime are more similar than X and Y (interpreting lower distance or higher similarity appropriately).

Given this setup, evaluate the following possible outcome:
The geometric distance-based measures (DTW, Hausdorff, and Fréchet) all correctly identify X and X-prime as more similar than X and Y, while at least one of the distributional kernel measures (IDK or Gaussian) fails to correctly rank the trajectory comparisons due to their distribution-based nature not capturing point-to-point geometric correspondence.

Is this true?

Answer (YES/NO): NO